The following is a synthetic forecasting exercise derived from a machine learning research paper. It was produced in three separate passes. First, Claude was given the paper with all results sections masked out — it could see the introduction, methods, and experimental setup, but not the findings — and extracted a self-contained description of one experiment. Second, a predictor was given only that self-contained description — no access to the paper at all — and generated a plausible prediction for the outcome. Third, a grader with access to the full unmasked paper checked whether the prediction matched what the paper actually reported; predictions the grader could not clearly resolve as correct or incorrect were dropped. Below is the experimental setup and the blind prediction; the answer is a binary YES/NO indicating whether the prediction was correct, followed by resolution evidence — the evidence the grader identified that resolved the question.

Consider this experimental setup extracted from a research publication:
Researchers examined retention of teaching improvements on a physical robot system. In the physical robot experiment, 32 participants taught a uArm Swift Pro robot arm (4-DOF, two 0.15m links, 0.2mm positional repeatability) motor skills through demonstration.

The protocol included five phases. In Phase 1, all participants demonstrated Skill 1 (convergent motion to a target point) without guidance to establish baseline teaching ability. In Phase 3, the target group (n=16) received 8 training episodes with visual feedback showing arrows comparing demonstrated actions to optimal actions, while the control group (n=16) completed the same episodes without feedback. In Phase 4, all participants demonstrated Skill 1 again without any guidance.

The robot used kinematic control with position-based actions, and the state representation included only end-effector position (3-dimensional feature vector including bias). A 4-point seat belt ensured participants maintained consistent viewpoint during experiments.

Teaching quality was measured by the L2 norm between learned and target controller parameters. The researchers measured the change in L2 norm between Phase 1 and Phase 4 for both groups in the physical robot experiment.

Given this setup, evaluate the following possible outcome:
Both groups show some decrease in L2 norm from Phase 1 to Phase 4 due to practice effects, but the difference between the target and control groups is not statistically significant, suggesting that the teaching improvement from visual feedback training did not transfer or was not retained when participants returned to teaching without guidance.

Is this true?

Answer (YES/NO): NO